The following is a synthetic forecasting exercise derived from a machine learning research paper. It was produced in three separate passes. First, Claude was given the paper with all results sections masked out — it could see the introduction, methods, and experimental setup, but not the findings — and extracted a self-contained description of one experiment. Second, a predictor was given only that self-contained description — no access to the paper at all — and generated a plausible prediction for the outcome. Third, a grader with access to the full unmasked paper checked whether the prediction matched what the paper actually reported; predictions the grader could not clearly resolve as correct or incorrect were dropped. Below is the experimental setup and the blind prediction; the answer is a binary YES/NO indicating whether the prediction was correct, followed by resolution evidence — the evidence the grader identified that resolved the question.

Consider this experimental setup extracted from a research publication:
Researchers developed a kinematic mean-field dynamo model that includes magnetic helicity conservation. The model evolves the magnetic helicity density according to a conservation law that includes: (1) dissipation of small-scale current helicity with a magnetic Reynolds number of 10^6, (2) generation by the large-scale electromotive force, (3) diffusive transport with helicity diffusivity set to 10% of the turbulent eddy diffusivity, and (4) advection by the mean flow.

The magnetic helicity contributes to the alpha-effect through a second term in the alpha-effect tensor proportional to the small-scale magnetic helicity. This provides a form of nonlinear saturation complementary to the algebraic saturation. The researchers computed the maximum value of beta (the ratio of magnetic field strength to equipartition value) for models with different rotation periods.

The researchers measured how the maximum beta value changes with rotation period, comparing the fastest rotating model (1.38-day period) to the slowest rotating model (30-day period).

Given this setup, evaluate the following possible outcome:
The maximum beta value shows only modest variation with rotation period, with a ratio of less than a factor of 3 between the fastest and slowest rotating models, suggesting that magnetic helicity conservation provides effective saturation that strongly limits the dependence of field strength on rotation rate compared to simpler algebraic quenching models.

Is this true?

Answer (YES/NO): NO